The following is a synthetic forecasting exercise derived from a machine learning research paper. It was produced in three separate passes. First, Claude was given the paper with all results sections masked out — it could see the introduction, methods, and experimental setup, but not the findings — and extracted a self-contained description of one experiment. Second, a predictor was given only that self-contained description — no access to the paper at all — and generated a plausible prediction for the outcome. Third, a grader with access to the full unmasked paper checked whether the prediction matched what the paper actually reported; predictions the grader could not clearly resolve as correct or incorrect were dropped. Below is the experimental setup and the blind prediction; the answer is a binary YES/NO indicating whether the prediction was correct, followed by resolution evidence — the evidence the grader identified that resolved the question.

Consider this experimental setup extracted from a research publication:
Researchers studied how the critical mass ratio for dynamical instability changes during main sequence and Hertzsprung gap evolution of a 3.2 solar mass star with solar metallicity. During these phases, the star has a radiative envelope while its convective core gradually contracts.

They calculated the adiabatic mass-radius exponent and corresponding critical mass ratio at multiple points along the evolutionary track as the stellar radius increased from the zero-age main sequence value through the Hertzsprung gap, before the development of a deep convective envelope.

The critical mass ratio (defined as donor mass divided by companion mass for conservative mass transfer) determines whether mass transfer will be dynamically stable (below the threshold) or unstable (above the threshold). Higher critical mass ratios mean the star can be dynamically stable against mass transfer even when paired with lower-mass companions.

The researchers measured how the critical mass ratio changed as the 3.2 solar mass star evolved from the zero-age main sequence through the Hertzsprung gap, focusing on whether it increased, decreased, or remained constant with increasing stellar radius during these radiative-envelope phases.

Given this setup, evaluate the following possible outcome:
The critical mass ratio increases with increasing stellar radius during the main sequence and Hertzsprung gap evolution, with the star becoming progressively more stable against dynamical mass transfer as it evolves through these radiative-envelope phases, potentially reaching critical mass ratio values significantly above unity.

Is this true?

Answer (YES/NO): YES